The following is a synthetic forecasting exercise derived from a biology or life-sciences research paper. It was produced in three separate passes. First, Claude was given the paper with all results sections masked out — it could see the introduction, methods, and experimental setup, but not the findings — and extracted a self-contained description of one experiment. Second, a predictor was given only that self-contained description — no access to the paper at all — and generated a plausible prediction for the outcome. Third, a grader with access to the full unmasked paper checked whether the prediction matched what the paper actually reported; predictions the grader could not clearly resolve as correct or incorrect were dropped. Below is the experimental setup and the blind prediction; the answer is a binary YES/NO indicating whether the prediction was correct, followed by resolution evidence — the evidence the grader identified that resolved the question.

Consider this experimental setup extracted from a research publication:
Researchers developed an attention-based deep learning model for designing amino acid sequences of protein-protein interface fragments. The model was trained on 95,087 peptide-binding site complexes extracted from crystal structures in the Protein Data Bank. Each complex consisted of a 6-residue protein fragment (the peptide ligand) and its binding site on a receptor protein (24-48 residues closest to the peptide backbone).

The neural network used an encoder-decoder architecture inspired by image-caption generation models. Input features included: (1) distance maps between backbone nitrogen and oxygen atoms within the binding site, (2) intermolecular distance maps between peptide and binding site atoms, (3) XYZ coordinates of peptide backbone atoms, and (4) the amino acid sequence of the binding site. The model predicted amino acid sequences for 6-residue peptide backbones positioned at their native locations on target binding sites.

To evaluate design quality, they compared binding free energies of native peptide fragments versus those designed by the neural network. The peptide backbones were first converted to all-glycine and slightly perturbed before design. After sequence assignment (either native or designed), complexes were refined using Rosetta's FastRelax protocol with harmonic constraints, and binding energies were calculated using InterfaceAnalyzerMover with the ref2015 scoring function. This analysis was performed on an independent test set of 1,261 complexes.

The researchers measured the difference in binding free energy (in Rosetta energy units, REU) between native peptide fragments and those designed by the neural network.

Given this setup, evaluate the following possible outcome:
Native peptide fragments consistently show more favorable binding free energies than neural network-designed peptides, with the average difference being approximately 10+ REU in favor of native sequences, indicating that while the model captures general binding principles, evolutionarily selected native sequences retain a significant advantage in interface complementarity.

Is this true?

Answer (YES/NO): NO